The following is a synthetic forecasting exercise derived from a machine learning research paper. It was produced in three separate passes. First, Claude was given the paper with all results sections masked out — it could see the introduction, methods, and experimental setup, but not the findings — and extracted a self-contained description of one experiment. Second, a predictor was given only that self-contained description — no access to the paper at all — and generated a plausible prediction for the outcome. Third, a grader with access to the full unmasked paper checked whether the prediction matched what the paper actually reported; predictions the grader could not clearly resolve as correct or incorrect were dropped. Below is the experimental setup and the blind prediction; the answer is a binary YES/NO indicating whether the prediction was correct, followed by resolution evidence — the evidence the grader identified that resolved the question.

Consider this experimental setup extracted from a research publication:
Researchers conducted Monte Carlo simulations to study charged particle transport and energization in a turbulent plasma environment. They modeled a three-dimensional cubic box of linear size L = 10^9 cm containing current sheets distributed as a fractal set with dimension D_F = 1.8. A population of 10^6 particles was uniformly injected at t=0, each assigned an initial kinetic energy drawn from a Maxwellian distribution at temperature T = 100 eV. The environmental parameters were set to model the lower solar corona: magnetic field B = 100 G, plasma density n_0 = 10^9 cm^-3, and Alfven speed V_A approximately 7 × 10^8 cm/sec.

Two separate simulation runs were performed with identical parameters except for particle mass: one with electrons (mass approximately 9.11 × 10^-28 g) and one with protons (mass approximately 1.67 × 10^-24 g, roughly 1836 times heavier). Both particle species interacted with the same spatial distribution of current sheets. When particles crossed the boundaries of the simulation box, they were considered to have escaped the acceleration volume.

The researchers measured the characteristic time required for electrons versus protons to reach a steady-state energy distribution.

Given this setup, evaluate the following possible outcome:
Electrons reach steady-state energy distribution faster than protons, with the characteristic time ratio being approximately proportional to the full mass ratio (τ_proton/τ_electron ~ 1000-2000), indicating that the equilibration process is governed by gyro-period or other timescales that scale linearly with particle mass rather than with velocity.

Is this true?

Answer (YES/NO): NO